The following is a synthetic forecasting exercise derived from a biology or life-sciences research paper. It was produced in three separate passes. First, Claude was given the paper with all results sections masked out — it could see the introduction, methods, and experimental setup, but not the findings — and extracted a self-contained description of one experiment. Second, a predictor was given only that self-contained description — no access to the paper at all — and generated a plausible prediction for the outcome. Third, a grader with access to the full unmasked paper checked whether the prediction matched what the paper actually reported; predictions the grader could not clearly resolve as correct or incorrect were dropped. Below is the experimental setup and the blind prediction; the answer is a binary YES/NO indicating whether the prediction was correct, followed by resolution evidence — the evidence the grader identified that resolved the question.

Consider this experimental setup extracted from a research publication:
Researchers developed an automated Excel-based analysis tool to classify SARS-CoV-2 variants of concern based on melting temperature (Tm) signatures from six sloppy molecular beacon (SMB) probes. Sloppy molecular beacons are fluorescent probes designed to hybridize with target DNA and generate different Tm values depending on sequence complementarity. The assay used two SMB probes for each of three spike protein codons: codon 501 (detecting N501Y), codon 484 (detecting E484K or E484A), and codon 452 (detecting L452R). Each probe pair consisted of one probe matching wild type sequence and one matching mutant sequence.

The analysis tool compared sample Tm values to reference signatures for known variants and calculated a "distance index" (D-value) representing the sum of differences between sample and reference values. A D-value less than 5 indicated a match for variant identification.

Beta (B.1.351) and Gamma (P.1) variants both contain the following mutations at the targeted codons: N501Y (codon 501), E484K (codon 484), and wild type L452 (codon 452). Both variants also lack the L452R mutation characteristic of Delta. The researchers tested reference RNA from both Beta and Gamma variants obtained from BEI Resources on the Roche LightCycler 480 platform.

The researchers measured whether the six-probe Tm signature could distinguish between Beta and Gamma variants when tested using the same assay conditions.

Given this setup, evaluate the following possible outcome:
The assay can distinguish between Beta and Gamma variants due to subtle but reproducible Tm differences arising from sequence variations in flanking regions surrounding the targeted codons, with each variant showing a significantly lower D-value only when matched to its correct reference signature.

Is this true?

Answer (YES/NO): NO